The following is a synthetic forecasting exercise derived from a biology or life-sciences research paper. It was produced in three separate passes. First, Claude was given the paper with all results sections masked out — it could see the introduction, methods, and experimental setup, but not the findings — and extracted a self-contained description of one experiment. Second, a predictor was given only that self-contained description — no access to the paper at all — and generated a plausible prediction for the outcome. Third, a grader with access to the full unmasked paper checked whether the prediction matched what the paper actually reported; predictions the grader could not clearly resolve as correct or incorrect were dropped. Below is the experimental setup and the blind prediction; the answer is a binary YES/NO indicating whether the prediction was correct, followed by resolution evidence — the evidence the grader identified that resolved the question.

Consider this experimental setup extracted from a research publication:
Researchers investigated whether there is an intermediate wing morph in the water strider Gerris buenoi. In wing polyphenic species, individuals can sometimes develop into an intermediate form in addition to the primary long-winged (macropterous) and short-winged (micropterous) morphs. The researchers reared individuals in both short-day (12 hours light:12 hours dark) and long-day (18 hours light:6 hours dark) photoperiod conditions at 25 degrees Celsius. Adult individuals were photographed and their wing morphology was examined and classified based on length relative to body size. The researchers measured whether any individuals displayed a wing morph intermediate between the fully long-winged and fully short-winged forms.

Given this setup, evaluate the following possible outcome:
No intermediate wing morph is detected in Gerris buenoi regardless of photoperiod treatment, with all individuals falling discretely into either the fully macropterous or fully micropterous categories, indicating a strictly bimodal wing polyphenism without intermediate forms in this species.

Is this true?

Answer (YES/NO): NO